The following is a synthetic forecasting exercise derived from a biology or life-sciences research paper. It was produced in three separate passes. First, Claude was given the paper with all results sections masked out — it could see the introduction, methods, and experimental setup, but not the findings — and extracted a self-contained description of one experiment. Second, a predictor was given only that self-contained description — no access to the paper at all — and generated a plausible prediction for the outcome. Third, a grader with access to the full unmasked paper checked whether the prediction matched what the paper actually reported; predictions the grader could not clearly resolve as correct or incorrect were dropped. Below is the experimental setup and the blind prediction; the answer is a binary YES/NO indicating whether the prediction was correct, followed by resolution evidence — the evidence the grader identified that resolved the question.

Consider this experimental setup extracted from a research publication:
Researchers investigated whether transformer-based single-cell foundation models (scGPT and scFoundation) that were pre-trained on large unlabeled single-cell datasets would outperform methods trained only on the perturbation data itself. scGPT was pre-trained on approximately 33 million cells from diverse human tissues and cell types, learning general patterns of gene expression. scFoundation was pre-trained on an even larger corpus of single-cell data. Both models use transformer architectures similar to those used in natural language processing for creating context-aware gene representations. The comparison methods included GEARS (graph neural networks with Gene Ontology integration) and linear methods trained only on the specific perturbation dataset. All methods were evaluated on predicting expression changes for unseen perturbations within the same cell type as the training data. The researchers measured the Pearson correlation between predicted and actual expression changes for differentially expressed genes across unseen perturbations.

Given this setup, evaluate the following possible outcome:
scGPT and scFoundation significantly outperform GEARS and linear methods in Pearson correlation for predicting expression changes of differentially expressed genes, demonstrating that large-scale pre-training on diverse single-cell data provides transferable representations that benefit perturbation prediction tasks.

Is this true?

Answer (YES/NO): YES